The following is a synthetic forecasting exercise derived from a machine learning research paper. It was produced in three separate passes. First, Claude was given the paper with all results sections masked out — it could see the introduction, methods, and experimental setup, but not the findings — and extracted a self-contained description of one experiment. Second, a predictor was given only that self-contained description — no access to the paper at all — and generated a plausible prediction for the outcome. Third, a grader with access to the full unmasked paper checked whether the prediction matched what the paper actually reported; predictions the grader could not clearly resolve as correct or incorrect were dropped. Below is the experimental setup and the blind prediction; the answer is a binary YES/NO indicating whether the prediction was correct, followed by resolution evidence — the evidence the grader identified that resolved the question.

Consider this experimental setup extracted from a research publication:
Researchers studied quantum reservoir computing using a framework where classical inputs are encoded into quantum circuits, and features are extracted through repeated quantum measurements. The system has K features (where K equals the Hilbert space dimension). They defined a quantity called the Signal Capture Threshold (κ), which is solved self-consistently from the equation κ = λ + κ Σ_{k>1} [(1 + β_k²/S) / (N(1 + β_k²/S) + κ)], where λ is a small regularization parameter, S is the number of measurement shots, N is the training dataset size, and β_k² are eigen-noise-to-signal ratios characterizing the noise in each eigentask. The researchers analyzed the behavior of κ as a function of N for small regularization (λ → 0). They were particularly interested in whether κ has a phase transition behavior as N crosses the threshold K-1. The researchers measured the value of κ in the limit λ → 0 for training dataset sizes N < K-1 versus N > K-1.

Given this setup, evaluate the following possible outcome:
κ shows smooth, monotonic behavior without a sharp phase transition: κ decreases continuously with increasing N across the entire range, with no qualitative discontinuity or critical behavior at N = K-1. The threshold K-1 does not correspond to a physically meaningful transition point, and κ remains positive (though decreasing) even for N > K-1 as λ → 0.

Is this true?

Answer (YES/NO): NO